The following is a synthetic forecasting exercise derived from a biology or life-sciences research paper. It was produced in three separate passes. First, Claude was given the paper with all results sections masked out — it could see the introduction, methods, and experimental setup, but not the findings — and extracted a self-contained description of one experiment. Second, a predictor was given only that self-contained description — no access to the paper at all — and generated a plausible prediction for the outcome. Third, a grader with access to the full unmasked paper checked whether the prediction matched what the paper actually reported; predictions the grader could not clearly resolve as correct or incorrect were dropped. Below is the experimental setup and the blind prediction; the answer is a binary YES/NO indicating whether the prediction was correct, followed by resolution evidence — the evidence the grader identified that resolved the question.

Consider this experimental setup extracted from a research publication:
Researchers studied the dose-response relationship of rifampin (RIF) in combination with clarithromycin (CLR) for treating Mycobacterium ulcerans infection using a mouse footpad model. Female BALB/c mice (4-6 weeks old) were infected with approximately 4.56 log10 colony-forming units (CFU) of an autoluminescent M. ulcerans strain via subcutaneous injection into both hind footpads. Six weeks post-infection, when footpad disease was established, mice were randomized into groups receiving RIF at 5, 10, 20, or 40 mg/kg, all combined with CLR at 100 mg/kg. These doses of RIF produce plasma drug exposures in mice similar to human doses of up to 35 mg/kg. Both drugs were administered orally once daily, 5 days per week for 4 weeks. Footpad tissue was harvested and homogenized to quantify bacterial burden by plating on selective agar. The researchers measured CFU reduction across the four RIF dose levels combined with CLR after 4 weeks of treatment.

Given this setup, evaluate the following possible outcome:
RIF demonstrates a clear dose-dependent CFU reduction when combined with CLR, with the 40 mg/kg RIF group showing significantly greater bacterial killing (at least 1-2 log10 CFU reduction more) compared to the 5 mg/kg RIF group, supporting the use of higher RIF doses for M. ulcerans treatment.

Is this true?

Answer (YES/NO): YES